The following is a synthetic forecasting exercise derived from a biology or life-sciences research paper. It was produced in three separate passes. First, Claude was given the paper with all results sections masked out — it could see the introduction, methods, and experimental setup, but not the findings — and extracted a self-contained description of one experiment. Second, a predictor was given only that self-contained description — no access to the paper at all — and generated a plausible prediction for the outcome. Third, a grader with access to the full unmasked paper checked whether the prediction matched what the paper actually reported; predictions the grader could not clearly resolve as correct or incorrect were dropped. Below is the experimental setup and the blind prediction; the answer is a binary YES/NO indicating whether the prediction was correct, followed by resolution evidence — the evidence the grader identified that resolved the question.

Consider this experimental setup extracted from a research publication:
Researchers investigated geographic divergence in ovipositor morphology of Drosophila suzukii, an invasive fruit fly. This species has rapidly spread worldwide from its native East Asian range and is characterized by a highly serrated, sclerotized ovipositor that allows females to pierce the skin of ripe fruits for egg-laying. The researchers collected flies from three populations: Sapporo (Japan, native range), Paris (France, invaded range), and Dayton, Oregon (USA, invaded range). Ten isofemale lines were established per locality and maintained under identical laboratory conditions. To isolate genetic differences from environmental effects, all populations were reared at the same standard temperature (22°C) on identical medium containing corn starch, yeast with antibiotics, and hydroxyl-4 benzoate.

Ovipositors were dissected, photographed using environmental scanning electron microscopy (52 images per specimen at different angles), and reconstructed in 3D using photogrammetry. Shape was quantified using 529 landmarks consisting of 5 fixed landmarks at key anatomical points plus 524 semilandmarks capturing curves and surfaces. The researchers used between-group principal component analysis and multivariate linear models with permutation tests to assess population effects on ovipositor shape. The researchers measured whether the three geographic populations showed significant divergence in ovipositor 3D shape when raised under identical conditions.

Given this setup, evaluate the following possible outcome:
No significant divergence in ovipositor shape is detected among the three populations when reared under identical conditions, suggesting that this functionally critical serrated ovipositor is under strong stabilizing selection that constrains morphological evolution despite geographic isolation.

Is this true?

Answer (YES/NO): NO